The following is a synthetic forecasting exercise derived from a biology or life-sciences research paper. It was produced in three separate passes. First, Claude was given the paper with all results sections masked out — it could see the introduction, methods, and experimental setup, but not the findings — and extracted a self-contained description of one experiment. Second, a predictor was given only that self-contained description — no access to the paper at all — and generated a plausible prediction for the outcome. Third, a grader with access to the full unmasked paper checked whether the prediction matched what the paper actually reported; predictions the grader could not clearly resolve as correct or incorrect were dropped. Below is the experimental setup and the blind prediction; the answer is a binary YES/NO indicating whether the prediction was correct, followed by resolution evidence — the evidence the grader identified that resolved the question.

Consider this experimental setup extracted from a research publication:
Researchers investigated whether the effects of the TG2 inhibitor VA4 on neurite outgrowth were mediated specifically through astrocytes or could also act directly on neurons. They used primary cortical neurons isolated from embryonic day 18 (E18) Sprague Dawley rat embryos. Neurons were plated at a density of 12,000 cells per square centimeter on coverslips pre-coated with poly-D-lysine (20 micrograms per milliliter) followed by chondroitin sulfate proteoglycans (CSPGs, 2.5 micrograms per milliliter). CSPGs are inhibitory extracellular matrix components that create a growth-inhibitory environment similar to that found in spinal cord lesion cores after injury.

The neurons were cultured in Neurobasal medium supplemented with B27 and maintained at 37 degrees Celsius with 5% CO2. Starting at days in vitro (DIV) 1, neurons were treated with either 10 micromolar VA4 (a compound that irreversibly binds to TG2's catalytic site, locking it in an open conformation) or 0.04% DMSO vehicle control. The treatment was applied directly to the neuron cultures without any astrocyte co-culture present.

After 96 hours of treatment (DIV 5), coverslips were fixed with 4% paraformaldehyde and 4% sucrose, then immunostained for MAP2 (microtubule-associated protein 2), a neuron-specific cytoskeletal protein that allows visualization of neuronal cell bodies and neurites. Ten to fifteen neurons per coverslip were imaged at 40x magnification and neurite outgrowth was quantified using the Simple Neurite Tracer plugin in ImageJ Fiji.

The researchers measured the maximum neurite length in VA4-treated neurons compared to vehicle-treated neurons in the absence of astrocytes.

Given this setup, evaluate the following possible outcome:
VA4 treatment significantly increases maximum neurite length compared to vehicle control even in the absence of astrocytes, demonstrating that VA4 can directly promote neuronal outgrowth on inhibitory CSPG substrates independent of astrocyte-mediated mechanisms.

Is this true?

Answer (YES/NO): NO